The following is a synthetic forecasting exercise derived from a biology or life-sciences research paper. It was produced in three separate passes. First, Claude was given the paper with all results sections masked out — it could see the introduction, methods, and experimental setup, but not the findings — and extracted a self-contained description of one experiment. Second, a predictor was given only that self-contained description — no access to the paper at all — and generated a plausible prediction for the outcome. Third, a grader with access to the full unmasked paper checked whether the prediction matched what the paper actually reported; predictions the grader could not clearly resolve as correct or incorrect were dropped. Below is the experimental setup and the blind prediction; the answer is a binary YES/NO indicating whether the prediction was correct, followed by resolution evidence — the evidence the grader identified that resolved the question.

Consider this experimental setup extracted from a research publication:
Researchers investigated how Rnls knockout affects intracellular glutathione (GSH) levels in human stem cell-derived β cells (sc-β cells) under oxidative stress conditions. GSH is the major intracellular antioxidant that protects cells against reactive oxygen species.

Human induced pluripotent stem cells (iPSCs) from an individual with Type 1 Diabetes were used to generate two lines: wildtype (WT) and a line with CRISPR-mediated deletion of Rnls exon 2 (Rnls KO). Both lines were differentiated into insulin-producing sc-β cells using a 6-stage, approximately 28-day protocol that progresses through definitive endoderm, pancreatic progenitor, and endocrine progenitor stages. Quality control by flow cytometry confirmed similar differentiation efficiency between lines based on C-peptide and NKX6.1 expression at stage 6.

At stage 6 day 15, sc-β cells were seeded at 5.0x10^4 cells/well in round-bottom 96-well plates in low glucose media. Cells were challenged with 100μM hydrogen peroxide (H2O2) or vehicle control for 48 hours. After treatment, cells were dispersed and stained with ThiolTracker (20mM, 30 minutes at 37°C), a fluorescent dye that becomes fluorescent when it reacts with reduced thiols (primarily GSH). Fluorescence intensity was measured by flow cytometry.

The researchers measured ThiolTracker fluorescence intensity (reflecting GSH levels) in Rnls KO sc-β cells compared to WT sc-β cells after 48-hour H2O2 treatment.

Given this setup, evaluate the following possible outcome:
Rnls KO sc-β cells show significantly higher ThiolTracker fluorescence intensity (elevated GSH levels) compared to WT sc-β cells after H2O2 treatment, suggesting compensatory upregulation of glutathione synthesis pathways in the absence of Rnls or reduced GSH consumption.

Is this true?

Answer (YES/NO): NO